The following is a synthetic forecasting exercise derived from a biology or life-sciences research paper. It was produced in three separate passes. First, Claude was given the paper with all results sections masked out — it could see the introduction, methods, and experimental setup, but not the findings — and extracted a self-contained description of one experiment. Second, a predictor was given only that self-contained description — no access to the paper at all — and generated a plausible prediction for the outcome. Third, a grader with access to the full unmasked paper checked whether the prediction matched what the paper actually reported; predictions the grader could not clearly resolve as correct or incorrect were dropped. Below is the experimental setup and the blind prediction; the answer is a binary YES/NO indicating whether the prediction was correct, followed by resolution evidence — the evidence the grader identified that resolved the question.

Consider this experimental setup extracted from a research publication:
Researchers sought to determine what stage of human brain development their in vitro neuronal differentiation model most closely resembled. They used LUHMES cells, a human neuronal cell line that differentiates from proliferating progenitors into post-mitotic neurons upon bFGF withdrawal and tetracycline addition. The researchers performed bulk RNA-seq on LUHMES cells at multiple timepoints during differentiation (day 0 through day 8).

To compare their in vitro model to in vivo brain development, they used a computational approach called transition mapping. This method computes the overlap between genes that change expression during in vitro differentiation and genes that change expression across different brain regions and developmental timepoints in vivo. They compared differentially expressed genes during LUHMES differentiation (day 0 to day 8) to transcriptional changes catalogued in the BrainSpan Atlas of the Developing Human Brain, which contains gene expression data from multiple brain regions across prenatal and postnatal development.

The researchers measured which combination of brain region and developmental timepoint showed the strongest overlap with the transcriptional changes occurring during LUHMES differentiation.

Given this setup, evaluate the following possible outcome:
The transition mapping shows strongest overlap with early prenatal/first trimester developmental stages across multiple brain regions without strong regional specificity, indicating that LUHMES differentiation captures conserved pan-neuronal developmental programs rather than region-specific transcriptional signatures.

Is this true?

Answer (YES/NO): NO